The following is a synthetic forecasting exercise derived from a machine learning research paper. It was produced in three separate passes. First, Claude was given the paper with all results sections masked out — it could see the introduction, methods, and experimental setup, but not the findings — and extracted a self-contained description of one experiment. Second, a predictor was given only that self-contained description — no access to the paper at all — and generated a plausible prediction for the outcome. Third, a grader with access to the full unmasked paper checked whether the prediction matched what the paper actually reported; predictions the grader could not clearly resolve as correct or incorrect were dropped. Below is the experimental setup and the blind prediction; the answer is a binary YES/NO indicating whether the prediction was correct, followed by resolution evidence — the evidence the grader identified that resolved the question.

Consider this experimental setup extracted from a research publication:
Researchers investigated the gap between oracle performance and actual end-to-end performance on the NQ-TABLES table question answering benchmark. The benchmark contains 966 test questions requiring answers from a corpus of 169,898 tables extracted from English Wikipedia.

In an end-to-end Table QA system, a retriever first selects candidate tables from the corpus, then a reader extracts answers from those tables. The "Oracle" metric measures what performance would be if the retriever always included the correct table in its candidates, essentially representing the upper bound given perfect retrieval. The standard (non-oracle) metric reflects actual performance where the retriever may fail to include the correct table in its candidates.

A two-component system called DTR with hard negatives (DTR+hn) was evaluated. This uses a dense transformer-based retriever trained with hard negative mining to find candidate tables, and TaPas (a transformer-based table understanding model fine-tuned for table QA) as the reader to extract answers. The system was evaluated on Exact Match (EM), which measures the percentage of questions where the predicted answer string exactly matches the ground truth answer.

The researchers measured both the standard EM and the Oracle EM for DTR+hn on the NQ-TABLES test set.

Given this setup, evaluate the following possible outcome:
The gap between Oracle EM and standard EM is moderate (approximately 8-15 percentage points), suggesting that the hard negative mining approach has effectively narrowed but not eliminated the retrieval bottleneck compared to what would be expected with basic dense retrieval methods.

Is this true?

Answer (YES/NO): YES